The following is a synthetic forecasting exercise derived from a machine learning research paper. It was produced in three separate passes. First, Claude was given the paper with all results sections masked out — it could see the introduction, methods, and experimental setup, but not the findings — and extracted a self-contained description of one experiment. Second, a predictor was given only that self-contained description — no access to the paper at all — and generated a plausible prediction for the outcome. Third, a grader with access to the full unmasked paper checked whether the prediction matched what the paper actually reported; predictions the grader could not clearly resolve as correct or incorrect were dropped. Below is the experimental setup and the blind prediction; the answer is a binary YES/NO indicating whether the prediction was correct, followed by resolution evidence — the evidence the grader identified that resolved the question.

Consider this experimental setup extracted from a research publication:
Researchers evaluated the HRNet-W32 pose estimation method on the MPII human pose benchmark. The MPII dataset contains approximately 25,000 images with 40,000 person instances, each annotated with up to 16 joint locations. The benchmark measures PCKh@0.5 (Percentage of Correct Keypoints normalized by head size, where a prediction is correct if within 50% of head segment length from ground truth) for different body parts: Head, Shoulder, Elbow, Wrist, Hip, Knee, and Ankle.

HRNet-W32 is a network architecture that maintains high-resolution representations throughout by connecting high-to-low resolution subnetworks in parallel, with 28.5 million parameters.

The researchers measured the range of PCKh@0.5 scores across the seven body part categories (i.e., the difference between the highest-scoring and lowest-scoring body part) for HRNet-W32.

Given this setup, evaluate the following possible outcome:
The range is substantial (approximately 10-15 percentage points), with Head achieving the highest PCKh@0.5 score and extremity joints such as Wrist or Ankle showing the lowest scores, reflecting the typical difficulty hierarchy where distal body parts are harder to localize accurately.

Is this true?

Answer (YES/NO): YES